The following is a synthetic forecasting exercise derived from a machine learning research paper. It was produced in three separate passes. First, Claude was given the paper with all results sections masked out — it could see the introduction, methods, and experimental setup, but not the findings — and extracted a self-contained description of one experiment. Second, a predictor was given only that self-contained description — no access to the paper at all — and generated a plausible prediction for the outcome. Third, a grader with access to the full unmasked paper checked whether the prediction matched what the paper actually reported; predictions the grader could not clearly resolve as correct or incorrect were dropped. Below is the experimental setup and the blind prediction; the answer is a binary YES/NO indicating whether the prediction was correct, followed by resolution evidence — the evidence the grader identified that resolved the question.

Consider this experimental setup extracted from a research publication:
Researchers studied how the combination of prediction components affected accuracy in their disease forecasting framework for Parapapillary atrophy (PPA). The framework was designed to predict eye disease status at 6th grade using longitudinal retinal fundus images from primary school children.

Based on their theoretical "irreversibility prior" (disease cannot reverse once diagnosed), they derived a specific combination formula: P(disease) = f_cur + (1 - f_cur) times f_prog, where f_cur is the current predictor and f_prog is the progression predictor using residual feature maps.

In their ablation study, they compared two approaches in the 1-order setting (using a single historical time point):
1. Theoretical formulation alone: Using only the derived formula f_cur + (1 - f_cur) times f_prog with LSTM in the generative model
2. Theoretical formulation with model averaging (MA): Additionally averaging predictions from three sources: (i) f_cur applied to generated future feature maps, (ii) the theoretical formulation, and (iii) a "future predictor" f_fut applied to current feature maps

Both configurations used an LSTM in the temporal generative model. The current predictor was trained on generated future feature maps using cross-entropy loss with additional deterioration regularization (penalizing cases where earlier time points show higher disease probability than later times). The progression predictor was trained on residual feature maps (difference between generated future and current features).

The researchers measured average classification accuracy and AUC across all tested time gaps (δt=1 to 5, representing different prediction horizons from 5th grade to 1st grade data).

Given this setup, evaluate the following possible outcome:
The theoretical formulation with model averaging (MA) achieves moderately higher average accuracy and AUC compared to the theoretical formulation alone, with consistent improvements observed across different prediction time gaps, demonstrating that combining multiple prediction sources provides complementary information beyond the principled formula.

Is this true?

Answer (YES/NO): NO